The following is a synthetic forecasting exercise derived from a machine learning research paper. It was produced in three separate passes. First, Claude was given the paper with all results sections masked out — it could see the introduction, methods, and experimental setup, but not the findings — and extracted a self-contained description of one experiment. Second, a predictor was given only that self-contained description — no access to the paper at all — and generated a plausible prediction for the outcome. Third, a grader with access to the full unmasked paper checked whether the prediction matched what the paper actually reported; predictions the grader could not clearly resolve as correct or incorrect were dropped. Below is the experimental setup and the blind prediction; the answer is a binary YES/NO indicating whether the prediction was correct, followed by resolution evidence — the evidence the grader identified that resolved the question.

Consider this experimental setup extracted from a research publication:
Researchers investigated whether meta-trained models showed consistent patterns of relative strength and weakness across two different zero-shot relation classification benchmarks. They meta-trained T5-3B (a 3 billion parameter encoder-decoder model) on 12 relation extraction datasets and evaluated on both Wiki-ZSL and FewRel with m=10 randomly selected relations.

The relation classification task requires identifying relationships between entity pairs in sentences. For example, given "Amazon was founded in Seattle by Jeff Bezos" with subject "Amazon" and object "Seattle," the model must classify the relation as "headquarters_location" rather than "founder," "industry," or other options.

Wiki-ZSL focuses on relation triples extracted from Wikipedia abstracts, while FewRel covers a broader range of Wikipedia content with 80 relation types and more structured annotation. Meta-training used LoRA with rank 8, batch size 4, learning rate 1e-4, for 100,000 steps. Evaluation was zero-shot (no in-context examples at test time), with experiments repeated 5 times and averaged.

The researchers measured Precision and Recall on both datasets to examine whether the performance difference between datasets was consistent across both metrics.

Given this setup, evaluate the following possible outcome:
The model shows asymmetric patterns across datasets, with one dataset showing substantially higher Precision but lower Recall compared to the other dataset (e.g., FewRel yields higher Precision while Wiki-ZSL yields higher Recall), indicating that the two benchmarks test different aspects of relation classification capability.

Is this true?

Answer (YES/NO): NO